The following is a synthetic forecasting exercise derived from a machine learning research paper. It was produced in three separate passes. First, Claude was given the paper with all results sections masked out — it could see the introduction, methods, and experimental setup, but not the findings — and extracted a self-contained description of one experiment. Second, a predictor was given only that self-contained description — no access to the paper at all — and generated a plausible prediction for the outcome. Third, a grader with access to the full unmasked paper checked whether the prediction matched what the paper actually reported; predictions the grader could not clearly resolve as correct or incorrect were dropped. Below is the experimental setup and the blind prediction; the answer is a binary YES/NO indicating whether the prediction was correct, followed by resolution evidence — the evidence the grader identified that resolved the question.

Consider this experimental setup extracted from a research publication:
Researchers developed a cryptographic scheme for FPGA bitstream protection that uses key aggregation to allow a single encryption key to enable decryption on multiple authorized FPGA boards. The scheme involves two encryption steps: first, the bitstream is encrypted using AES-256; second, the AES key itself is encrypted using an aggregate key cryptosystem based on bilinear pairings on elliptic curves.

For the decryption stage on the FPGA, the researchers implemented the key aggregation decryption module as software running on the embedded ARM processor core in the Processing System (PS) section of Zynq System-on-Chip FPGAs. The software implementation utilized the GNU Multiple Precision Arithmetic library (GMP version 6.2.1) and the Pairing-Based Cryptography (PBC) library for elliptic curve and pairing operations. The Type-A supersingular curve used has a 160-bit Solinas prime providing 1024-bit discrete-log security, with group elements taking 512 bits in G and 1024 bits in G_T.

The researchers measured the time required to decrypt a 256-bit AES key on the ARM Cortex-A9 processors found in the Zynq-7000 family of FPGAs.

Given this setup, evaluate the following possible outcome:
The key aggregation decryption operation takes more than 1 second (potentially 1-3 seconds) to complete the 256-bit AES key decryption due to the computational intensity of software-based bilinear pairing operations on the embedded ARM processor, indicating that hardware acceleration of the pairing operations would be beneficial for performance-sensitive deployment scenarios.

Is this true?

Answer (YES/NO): NO